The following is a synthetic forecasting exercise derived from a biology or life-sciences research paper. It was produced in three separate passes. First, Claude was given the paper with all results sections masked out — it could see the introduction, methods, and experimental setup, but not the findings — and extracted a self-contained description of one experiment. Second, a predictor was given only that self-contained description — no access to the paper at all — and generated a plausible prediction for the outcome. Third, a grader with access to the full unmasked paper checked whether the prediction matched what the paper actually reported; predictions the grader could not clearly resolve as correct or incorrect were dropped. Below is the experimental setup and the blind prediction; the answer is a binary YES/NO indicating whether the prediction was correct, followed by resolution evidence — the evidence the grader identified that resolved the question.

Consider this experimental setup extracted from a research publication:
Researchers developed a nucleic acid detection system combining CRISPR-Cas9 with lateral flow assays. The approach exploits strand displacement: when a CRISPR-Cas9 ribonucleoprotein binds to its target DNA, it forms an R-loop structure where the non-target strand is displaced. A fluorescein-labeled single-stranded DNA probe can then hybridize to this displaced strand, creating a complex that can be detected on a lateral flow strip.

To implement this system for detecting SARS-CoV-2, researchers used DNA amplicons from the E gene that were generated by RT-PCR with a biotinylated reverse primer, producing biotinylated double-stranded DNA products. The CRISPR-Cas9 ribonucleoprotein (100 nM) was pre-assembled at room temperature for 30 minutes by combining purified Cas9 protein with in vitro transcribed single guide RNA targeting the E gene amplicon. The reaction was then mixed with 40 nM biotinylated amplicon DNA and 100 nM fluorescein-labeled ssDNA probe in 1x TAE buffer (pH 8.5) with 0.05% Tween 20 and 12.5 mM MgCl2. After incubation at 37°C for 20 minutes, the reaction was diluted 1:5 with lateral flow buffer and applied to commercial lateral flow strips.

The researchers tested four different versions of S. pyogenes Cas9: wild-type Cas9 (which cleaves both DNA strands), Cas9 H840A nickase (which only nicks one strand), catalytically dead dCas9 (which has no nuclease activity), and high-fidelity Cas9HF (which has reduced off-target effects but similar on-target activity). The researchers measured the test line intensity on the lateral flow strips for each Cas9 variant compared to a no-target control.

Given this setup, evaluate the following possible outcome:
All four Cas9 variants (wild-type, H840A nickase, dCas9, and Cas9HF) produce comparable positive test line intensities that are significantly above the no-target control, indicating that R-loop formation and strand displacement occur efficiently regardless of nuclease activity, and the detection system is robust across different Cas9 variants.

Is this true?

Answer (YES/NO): NO